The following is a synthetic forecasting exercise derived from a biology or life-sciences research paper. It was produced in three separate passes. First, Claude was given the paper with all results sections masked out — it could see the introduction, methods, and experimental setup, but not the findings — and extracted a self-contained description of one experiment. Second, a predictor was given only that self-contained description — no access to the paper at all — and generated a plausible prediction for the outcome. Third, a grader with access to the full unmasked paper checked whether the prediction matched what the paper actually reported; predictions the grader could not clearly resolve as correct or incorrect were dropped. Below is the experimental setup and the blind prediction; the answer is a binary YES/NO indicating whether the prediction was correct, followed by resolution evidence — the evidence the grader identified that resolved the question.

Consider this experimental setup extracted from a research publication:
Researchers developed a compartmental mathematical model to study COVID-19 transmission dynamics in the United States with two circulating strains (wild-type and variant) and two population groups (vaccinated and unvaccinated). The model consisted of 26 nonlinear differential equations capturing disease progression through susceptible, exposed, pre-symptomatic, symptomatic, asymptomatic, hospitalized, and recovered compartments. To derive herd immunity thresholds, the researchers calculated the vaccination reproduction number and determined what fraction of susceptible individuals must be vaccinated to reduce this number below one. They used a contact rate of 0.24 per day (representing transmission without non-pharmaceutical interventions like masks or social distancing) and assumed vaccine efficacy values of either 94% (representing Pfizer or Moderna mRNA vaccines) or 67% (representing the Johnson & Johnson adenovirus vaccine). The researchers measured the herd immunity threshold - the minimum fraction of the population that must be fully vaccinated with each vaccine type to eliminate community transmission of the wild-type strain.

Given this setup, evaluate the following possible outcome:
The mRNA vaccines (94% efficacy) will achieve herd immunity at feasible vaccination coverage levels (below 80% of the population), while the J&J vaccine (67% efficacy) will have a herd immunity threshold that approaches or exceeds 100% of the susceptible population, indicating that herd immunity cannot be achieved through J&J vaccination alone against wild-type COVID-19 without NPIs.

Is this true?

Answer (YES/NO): NO